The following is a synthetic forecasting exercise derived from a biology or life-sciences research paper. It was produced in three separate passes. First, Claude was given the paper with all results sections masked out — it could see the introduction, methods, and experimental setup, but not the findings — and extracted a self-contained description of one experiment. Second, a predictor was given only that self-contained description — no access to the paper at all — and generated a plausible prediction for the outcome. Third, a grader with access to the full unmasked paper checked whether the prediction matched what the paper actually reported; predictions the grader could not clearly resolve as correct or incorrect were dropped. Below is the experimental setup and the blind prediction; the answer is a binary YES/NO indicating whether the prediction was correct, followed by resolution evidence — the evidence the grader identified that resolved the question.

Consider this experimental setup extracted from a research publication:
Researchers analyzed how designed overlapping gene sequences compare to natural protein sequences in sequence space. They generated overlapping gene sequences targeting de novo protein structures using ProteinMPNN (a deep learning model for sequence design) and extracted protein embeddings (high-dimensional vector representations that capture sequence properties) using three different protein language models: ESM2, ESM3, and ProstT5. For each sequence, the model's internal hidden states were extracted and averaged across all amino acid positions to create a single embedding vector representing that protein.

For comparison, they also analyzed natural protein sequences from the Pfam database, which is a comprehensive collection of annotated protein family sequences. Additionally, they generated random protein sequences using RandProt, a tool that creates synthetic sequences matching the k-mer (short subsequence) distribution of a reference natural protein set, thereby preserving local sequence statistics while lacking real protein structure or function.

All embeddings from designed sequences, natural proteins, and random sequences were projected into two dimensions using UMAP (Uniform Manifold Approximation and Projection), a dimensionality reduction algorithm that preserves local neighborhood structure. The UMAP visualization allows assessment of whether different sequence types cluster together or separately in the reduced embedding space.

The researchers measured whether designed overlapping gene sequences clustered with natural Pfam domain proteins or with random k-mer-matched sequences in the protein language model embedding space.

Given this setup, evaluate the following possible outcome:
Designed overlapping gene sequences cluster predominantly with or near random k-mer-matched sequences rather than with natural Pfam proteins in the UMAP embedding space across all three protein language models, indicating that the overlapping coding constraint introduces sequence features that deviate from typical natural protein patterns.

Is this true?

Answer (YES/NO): NO